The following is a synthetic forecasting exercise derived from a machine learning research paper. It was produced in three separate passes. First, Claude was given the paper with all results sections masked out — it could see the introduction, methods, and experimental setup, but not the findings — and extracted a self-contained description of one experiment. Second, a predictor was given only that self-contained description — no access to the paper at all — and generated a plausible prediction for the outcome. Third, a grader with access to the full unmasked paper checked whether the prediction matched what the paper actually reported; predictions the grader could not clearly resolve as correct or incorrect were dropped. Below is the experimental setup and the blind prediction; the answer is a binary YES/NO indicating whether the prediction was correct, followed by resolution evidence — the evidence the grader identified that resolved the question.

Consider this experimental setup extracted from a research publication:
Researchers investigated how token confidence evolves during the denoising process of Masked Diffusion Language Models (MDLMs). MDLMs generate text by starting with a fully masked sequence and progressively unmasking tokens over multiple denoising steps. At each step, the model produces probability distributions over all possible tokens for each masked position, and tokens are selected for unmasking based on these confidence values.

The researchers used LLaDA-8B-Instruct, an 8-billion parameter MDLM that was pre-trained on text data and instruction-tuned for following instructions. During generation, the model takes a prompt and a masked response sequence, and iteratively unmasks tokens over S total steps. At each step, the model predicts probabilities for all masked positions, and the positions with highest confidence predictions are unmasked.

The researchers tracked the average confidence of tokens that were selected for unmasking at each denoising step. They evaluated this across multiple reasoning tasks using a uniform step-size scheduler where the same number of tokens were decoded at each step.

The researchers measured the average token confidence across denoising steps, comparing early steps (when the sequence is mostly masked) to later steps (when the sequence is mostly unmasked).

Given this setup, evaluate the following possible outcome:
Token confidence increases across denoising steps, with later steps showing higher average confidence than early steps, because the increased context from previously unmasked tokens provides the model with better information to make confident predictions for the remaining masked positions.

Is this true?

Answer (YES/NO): YES